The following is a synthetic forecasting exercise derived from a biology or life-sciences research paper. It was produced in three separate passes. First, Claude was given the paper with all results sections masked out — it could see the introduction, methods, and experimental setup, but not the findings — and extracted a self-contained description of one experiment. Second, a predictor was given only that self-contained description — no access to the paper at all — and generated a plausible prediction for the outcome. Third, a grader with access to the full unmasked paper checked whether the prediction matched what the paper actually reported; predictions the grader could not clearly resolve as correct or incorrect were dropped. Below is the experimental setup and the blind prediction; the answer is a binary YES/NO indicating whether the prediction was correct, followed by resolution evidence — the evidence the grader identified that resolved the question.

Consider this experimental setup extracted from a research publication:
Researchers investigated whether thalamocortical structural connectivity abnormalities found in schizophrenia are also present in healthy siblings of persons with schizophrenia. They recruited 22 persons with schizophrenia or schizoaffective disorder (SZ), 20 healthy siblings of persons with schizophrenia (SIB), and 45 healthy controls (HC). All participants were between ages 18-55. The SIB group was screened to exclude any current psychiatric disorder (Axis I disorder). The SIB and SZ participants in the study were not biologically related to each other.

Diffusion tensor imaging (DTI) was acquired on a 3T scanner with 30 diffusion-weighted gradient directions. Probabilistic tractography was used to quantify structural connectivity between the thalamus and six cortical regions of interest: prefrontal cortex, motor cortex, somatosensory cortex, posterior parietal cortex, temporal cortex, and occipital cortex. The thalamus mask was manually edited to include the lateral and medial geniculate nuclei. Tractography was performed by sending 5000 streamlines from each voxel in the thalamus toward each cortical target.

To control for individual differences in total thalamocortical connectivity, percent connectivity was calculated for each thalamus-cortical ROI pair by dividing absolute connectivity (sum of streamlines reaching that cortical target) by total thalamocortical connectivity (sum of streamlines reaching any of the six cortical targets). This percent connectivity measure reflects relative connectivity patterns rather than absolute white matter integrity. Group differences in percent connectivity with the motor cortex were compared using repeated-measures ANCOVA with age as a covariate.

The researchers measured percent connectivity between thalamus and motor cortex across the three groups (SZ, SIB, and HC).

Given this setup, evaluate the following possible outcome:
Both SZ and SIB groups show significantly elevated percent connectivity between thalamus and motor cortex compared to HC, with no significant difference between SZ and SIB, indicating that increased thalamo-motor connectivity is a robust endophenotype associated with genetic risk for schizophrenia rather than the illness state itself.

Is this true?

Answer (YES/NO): NO